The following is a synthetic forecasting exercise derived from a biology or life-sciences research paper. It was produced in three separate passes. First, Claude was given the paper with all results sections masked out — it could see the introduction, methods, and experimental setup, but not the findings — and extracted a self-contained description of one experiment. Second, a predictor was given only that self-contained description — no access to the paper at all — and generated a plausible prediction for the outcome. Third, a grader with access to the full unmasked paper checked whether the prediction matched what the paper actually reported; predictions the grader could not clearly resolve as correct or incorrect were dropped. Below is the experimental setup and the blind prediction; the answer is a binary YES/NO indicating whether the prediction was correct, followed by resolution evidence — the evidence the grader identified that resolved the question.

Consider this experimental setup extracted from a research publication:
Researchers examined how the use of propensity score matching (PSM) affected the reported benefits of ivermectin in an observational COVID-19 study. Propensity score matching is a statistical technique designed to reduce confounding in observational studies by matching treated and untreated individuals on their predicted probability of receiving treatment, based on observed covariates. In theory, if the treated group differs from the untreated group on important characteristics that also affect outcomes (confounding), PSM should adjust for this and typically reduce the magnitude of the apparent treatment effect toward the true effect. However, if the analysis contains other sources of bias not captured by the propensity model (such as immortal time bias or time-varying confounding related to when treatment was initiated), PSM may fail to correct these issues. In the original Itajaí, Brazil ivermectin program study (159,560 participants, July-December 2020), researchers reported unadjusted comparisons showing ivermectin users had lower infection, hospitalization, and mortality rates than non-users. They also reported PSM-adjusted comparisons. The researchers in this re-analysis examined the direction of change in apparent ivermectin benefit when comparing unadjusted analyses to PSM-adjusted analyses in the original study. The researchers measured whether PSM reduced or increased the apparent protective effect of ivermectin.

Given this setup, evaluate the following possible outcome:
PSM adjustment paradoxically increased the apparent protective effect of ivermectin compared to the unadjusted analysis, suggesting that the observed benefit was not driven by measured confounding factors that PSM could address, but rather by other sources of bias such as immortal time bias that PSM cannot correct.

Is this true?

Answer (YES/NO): YES